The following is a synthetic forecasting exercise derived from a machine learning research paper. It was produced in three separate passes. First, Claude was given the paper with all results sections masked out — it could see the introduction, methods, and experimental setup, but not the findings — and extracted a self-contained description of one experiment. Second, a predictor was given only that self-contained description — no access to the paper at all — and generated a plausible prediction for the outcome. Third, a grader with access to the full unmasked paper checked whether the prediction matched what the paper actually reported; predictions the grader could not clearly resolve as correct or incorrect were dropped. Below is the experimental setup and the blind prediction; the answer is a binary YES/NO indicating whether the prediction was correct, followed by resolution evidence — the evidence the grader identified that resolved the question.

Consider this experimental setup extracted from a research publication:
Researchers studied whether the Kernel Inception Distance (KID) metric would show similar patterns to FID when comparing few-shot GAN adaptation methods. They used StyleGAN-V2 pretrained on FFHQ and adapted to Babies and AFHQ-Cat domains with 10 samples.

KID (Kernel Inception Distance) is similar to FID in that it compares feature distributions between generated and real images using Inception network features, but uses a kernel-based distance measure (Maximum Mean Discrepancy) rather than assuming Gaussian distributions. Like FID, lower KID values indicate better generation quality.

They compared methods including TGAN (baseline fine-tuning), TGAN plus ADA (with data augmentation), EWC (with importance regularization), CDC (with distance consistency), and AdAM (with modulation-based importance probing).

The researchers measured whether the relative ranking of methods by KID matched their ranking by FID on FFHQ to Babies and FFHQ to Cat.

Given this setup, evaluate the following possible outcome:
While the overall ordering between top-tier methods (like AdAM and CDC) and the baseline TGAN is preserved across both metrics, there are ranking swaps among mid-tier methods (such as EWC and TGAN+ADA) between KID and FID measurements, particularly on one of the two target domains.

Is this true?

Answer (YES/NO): NO